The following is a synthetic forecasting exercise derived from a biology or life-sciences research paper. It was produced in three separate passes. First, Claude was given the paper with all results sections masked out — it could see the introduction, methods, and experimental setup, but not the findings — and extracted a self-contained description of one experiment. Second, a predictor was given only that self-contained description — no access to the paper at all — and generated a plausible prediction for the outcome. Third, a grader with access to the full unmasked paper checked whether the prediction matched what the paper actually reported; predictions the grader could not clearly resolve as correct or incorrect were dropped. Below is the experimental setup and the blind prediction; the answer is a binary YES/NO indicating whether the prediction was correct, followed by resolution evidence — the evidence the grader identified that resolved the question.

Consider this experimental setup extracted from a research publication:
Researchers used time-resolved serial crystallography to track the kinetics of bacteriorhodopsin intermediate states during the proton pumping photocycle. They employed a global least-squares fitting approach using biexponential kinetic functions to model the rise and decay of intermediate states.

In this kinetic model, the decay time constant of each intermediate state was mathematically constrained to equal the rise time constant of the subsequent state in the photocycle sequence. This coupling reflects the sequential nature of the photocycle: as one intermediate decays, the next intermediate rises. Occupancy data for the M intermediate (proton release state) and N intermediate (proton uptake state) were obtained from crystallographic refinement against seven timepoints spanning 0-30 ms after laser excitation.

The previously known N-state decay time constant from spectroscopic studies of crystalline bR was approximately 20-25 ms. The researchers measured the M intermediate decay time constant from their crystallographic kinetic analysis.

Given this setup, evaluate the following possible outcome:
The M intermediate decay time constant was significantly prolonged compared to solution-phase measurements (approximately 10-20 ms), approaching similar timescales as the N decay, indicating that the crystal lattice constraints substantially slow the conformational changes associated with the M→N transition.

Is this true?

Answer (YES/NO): NO